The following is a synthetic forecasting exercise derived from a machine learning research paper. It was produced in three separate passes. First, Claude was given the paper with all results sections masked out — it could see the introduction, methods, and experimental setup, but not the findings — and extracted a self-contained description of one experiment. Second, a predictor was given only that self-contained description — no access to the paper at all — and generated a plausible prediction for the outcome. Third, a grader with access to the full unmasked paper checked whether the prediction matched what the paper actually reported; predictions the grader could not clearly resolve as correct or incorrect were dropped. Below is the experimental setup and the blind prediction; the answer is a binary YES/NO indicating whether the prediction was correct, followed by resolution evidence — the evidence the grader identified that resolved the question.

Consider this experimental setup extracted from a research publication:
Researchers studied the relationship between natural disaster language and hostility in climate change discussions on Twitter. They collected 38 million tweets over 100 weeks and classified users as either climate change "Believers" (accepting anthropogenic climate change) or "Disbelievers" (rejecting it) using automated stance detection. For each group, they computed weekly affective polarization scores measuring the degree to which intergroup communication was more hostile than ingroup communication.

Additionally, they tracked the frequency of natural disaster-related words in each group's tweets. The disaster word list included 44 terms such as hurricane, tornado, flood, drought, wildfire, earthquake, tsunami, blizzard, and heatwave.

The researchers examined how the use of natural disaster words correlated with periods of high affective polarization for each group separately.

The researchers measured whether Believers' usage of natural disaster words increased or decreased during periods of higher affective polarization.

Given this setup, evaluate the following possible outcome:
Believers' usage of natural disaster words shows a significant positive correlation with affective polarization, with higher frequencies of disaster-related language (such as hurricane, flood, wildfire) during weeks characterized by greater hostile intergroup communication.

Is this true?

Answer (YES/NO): NO